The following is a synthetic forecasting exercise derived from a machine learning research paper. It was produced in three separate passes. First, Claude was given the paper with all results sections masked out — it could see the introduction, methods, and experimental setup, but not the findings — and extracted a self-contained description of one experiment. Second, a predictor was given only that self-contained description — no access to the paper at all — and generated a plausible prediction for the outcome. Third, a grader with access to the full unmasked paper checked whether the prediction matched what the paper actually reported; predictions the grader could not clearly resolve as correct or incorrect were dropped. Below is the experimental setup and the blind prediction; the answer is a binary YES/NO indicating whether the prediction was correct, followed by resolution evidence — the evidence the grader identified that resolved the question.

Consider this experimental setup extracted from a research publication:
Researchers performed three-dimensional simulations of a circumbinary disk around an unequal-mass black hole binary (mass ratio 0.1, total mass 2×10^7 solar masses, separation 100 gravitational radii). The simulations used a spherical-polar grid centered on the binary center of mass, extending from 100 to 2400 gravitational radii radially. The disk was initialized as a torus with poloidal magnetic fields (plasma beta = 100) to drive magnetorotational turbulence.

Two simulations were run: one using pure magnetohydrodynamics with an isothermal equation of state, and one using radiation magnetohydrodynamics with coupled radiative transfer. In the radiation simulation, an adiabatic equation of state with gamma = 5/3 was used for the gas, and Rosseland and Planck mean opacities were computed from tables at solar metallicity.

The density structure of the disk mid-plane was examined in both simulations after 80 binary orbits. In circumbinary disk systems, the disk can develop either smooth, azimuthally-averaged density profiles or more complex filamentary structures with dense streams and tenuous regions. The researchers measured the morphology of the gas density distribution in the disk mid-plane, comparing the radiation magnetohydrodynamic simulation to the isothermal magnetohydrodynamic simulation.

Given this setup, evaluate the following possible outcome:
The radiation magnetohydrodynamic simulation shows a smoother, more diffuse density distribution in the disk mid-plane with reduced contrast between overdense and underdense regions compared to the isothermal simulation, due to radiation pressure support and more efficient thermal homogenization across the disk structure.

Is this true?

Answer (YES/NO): NO